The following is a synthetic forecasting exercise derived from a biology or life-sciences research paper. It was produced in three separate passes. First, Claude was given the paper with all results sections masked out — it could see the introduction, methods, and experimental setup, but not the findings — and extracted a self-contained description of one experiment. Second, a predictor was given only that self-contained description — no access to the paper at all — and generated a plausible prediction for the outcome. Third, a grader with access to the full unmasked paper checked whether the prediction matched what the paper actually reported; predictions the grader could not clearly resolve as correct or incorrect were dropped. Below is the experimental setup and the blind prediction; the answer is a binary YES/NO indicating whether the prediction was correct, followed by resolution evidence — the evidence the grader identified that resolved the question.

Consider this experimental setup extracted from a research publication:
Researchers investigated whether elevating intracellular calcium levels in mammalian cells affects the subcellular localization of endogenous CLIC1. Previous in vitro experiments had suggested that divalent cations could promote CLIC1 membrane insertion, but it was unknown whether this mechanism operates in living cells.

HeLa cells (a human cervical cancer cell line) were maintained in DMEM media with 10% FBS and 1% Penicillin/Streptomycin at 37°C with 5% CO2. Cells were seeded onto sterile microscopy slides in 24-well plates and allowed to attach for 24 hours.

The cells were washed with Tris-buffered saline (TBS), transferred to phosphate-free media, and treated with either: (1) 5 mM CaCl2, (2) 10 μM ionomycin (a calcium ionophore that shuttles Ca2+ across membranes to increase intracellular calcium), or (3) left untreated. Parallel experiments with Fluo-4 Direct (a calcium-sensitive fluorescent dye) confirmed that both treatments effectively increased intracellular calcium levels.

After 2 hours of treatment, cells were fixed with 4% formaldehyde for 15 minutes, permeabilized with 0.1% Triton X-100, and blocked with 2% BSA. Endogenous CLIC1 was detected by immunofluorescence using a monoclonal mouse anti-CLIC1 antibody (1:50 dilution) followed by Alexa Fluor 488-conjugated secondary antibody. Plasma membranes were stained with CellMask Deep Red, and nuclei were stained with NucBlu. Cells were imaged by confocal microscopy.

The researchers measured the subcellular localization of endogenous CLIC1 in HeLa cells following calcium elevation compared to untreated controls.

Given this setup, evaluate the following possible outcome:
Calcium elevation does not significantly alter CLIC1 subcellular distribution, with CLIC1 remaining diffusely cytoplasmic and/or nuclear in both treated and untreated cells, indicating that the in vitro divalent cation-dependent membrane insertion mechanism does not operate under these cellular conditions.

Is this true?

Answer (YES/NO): NO